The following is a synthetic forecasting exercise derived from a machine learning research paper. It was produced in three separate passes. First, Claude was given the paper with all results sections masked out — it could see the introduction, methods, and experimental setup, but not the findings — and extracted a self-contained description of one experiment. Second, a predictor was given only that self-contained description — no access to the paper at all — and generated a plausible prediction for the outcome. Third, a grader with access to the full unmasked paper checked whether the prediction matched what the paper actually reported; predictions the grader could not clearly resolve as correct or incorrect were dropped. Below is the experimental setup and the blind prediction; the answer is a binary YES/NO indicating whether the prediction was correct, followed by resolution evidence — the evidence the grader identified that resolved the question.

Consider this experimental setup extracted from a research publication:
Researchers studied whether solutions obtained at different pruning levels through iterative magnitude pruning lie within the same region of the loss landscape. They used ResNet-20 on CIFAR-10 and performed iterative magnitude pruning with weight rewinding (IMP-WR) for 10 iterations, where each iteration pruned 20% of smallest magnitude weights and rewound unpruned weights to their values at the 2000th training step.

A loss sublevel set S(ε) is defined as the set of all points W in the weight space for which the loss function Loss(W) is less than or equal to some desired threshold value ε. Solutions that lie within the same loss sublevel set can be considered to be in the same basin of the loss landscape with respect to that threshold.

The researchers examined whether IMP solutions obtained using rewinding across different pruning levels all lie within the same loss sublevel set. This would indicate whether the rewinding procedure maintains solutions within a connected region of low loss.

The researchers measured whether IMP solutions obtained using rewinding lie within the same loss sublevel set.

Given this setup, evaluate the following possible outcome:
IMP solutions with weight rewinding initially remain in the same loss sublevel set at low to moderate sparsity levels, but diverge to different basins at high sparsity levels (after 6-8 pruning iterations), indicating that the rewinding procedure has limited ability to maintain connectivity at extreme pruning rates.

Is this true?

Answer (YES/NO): NO